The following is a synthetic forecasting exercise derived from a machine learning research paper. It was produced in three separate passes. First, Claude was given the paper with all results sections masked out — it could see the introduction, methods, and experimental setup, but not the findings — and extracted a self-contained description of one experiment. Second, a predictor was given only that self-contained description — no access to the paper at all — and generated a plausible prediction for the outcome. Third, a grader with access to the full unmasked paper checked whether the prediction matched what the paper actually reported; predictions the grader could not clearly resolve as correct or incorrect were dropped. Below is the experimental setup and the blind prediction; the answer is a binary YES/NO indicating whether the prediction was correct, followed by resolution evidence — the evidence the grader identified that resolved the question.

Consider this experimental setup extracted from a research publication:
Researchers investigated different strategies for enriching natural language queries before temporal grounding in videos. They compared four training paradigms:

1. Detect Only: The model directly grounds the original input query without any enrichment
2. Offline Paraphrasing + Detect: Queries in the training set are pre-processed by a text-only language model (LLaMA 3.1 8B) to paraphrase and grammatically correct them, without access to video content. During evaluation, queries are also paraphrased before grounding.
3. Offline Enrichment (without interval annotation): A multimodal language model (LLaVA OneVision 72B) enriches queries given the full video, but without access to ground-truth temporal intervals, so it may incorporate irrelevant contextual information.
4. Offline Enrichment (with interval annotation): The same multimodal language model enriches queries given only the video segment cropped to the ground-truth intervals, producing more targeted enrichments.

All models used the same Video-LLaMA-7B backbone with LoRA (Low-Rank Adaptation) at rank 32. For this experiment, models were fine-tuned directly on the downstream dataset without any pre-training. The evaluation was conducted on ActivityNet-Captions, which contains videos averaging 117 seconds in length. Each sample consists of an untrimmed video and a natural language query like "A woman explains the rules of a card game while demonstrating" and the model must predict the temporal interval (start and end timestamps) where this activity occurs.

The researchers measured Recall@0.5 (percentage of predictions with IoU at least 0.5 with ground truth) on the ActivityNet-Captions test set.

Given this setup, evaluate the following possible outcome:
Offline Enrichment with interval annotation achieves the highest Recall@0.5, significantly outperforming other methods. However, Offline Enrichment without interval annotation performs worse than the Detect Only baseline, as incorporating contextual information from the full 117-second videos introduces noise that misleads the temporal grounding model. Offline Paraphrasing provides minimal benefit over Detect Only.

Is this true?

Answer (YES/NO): NO